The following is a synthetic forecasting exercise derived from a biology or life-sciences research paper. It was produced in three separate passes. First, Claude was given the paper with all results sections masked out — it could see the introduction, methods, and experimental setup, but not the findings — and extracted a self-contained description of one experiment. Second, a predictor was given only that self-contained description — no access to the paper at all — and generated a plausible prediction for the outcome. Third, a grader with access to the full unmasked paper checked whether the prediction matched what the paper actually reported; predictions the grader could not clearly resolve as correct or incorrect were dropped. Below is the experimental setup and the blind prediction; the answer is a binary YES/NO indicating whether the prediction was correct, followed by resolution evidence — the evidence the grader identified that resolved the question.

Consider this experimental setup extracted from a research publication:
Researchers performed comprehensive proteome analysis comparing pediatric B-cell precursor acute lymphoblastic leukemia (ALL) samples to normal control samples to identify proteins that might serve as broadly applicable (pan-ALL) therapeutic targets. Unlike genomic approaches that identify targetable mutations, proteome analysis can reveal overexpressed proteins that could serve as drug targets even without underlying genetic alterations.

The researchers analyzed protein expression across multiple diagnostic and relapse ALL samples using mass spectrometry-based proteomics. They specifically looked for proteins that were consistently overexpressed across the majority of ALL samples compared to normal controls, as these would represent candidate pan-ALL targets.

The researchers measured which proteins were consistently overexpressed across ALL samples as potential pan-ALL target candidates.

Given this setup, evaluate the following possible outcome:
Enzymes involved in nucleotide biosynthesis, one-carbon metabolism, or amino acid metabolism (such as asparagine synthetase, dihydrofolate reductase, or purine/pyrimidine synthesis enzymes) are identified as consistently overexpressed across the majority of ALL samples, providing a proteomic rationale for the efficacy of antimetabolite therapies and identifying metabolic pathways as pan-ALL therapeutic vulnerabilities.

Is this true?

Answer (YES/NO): NO